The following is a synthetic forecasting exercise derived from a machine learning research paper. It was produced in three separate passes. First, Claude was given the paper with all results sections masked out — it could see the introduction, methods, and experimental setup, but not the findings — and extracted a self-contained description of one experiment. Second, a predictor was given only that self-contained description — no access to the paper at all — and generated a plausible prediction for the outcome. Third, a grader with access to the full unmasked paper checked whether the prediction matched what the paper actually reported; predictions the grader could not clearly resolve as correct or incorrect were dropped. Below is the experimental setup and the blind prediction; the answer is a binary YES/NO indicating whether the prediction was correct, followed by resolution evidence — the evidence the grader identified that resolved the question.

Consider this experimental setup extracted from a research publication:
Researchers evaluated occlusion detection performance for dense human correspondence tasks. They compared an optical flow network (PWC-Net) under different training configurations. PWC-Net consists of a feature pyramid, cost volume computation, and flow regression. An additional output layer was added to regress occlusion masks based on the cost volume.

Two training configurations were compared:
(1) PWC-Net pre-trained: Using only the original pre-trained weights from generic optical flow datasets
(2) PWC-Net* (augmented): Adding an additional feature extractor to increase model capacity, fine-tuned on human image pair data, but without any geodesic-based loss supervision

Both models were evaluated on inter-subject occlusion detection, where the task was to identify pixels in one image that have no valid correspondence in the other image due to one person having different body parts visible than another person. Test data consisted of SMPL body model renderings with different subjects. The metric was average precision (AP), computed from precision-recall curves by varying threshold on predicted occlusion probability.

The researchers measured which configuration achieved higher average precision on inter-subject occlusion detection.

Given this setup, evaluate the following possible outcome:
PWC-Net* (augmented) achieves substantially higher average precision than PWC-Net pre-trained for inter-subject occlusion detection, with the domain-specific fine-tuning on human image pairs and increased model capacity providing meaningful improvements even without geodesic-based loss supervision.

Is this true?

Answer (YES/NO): NO